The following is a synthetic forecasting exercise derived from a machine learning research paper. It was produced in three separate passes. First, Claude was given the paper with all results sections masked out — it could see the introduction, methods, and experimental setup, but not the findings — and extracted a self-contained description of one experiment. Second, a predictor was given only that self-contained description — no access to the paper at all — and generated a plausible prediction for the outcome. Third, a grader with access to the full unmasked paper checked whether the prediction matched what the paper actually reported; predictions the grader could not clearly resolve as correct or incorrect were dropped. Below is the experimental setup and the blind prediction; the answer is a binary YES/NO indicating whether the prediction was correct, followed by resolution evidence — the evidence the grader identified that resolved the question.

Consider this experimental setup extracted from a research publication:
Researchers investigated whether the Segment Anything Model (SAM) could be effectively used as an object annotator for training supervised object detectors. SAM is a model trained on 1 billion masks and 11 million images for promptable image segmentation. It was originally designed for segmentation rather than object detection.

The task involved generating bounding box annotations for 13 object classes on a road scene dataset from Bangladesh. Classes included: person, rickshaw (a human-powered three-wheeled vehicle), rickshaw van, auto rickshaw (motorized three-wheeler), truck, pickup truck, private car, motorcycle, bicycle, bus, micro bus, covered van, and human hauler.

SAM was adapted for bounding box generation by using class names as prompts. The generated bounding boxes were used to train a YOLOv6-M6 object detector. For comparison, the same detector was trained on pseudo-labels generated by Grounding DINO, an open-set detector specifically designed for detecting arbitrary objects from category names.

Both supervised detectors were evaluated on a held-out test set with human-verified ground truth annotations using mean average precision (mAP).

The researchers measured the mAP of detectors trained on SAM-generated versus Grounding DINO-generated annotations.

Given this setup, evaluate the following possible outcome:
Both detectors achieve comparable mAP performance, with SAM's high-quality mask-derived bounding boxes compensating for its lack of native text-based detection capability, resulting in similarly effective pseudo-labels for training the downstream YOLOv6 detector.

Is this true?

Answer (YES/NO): NO